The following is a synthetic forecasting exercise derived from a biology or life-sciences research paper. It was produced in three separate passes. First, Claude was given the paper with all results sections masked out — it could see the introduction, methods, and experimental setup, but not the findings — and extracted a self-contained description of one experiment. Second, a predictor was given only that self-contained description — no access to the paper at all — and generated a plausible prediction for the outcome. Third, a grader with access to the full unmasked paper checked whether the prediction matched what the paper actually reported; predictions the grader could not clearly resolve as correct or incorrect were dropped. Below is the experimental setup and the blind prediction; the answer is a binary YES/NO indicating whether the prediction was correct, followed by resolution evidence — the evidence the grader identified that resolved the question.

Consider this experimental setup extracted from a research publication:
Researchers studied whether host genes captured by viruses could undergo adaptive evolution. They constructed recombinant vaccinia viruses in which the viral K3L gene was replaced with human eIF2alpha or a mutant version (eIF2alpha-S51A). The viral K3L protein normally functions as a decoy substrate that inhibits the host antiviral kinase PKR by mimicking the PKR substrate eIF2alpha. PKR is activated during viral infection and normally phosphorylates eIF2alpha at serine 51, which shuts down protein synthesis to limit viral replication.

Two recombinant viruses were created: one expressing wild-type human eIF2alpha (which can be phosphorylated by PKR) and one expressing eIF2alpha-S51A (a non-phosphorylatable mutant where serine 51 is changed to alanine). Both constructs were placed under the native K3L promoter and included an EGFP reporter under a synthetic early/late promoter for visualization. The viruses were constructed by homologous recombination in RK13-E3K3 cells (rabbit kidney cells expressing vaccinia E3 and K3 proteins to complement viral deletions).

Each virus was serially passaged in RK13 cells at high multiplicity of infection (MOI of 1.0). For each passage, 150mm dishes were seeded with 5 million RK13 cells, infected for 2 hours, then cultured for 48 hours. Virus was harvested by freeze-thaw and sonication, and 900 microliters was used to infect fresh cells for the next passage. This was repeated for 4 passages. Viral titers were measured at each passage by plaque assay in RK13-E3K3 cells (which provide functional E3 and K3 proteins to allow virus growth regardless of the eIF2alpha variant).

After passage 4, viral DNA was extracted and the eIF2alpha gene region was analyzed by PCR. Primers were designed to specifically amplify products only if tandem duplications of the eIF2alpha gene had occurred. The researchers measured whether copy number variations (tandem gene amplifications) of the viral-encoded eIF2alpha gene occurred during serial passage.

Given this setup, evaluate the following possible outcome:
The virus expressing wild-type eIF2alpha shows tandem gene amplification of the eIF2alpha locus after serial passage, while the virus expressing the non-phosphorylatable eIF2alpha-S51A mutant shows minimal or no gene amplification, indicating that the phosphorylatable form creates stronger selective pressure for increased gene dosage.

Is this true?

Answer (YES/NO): NO